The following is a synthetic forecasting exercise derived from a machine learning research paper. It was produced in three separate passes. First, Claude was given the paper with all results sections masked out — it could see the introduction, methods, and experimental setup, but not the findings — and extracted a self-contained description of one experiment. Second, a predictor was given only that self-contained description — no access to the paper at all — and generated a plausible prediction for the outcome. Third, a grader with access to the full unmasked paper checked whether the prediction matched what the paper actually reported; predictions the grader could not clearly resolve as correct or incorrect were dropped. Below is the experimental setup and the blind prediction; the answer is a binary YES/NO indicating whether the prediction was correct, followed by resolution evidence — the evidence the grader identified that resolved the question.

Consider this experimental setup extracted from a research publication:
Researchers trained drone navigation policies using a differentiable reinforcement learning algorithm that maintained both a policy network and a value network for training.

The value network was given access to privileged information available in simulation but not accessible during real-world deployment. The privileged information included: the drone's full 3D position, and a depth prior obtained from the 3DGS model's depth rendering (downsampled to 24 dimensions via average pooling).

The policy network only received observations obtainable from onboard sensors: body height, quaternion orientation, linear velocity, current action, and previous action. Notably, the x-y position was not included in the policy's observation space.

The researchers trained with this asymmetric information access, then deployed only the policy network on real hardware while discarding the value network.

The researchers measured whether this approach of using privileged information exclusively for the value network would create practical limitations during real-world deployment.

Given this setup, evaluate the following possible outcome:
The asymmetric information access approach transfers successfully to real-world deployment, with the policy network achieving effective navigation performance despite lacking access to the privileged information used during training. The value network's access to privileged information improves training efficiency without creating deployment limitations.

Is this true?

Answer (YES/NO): YES